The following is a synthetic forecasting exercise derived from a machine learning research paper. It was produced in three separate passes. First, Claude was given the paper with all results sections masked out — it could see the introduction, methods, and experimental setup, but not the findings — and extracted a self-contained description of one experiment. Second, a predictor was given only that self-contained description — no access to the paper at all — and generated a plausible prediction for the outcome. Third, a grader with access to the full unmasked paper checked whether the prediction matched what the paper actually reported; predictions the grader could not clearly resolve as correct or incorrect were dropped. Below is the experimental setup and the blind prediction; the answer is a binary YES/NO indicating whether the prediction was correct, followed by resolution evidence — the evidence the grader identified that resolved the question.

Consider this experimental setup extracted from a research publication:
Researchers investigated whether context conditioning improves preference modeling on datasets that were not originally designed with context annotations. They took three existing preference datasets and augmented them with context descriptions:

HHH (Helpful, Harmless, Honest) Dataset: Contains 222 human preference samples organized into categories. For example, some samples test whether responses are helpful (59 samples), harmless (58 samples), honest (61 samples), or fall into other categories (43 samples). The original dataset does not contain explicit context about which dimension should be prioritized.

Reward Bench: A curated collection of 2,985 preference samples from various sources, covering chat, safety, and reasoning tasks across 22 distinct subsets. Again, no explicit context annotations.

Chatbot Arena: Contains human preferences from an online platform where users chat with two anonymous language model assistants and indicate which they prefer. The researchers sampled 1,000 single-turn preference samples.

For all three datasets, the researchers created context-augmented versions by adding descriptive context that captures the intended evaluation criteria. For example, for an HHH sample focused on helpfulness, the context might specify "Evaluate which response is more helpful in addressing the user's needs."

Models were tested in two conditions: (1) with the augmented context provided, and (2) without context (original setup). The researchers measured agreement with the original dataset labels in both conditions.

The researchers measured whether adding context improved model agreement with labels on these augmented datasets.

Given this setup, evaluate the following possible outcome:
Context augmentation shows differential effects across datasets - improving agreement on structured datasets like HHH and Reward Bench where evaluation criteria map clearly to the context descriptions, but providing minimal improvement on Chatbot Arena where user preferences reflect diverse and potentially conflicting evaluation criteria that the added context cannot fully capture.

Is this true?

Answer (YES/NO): NO